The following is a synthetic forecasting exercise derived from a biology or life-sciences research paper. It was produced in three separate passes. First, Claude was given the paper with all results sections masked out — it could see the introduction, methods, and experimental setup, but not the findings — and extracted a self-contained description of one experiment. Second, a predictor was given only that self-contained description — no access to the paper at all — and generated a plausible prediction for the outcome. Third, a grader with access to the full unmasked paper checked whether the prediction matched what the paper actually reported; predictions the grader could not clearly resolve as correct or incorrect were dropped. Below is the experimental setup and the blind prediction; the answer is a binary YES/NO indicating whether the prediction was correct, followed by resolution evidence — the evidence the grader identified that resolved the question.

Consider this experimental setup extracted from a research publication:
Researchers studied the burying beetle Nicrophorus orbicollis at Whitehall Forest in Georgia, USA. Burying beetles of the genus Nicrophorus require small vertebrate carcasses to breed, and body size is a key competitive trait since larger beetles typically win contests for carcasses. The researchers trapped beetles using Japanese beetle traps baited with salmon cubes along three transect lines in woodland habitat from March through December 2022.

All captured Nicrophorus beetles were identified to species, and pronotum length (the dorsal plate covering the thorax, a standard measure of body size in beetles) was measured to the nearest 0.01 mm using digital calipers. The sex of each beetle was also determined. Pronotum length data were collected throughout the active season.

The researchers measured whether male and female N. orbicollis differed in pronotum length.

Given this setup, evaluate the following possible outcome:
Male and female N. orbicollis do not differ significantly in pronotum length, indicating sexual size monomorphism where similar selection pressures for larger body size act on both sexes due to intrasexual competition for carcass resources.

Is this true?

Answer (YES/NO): YES